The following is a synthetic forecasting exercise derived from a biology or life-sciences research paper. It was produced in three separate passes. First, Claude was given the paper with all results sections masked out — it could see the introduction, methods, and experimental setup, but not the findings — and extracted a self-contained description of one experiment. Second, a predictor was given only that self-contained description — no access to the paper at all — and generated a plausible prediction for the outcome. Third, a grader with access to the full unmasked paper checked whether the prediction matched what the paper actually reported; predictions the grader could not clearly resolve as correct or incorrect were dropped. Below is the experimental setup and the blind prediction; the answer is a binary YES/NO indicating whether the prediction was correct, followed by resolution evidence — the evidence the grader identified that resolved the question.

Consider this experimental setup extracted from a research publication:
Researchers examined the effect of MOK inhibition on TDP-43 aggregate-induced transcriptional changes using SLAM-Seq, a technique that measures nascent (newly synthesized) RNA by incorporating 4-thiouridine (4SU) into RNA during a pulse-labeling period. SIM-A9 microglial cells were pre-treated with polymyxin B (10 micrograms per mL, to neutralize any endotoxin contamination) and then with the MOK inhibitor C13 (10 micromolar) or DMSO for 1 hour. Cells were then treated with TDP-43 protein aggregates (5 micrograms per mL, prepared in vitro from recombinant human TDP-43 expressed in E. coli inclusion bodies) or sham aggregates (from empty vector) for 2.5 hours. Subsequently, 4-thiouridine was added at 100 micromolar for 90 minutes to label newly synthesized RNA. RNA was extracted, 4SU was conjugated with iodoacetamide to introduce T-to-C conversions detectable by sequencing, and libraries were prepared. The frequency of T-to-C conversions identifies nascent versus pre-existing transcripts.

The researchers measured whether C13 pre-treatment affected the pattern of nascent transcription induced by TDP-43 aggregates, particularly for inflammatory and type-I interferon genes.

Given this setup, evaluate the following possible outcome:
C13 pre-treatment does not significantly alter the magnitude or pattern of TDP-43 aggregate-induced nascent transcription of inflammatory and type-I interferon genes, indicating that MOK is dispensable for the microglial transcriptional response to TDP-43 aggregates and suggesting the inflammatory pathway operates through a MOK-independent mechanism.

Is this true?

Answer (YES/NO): NO